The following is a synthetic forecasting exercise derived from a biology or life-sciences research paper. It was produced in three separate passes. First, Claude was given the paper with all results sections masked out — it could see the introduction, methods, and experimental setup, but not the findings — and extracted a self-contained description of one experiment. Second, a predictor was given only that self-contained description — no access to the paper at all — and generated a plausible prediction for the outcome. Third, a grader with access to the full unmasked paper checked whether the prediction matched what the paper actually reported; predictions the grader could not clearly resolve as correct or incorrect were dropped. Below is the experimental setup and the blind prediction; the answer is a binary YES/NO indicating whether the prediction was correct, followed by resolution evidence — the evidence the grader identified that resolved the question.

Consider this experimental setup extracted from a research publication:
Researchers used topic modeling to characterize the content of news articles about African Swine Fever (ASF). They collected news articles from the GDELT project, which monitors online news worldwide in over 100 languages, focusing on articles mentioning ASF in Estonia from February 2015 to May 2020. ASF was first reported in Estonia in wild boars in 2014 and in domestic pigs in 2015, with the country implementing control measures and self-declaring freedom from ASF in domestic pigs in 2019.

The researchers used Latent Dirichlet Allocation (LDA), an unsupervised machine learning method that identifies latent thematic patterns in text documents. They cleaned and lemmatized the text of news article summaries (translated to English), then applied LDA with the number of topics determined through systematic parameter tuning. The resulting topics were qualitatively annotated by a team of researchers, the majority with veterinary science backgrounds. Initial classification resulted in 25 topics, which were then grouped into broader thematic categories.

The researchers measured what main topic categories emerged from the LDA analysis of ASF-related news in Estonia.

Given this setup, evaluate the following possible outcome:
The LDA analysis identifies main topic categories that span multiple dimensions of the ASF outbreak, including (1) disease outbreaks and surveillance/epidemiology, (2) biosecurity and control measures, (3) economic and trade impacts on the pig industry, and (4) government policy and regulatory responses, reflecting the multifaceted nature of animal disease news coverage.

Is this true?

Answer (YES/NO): NO